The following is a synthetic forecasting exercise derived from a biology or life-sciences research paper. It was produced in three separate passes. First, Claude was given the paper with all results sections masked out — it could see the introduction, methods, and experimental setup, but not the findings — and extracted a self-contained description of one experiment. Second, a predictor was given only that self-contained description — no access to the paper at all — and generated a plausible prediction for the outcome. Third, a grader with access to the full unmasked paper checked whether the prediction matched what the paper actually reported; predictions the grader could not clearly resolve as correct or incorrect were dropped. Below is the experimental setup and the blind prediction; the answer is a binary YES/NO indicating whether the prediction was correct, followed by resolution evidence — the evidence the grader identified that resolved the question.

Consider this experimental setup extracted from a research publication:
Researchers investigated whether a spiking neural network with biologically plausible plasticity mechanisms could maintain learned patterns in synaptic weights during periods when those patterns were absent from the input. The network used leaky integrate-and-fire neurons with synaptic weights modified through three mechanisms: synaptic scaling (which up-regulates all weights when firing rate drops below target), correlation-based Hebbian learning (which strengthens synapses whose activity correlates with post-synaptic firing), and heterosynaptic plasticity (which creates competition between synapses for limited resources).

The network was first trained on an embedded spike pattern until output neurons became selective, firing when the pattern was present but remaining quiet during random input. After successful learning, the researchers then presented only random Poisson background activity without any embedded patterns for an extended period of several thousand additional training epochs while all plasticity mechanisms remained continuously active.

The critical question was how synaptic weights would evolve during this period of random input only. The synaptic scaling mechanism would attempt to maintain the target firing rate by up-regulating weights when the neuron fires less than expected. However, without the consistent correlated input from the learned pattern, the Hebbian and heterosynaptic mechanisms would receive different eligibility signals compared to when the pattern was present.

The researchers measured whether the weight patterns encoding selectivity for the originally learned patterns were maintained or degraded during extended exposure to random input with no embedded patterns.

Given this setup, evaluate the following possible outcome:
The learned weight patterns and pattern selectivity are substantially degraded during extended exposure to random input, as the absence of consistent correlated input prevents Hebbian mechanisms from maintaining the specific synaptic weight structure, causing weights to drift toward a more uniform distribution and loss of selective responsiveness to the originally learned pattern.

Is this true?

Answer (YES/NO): NO